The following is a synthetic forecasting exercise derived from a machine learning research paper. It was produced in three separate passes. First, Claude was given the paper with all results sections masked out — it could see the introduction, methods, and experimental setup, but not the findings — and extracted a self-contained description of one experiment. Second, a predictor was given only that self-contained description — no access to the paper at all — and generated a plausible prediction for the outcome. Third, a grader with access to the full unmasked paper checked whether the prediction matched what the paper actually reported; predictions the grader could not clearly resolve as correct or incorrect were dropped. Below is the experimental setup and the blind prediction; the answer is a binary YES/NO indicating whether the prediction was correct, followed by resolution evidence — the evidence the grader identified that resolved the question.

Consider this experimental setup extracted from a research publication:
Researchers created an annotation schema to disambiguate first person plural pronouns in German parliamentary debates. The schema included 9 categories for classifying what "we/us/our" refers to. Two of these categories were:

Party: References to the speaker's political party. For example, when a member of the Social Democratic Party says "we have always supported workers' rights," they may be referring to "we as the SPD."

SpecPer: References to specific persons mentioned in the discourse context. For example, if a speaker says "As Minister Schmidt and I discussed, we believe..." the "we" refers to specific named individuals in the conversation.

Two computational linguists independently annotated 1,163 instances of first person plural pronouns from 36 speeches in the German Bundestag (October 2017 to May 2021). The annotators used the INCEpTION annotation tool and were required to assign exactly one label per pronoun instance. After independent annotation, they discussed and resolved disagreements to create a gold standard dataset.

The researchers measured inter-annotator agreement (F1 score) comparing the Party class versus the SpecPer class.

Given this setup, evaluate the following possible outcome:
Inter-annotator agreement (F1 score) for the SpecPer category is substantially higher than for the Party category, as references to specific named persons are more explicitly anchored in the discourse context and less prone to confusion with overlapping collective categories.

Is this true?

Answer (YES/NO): NO